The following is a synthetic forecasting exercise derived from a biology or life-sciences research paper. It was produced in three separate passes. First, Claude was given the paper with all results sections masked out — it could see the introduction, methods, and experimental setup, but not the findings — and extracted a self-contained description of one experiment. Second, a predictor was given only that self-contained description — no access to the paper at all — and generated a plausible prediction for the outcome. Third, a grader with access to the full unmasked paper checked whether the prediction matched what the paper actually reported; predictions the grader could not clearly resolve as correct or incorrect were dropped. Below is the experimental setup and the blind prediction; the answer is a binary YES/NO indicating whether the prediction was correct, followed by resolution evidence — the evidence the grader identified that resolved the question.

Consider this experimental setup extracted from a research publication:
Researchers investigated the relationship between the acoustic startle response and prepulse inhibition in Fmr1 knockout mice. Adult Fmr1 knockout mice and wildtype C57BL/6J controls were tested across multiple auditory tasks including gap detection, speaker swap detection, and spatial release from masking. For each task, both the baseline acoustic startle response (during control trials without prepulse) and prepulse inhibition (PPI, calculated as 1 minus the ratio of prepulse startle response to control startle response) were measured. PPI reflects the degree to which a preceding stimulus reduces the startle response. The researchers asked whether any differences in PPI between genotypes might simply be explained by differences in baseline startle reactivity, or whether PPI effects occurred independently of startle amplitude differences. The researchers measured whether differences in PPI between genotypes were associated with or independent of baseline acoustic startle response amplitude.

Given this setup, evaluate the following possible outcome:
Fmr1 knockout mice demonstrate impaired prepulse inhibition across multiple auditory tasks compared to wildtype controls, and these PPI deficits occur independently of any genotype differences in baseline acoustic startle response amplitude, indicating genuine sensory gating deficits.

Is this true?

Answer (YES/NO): NO